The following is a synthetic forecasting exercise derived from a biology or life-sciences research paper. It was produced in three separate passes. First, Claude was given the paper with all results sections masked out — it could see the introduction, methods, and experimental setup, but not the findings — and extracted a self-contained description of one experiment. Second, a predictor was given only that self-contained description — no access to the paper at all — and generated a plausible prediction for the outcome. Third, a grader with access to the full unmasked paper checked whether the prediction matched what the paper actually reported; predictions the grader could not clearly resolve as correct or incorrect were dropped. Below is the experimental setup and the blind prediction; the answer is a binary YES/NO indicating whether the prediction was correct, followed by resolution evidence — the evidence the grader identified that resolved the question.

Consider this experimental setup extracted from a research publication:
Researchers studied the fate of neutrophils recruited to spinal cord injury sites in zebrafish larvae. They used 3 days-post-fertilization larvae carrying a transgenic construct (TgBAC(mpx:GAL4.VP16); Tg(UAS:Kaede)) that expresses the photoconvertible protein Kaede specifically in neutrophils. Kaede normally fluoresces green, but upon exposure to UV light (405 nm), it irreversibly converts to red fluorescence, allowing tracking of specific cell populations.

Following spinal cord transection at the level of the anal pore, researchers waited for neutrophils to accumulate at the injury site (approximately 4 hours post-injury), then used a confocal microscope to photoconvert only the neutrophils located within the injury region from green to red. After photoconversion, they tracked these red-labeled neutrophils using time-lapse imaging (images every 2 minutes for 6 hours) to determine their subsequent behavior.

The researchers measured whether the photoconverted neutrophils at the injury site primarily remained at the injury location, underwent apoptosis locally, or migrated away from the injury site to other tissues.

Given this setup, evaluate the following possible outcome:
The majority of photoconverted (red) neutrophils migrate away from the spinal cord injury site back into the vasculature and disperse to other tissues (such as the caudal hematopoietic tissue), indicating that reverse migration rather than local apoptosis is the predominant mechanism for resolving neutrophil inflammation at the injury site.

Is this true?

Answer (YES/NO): YES